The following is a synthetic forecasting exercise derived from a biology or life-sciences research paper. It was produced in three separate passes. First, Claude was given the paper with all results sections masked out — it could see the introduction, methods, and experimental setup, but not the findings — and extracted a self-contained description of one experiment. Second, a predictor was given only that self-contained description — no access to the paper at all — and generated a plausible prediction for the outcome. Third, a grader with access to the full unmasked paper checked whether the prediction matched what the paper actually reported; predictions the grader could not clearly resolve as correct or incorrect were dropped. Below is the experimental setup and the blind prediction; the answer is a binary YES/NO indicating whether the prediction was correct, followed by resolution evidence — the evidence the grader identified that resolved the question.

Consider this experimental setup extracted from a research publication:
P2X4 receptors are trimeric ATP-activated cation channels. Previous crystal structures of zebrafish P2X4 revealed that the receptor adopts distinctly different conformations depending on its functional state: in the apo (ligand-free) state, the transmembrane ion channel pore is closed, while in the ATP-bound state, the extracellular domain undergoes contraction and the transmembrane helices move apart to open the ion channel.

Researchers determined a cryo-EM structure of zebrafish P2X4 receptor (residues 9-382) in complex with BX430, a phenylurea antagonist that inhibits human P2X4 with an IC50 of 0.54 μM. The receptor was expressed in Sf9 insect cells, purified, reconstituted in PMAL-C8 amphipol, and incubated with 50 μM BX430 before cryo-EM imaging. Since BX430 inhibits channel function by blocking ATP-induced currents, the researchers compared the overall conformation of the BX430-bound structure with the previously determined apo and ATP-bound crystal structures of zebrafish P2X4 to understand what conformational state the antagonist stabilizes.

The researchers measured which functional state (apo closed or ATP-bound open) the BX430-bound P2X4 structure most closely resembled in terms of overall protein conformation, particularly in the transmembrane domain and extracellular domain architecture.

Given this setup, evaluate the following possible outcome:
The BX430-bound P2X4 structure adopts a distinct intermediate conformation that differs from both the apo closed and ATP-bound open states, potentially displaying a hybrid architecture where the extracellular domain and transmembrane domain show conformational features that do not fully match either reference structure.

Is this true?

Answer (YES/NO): NO